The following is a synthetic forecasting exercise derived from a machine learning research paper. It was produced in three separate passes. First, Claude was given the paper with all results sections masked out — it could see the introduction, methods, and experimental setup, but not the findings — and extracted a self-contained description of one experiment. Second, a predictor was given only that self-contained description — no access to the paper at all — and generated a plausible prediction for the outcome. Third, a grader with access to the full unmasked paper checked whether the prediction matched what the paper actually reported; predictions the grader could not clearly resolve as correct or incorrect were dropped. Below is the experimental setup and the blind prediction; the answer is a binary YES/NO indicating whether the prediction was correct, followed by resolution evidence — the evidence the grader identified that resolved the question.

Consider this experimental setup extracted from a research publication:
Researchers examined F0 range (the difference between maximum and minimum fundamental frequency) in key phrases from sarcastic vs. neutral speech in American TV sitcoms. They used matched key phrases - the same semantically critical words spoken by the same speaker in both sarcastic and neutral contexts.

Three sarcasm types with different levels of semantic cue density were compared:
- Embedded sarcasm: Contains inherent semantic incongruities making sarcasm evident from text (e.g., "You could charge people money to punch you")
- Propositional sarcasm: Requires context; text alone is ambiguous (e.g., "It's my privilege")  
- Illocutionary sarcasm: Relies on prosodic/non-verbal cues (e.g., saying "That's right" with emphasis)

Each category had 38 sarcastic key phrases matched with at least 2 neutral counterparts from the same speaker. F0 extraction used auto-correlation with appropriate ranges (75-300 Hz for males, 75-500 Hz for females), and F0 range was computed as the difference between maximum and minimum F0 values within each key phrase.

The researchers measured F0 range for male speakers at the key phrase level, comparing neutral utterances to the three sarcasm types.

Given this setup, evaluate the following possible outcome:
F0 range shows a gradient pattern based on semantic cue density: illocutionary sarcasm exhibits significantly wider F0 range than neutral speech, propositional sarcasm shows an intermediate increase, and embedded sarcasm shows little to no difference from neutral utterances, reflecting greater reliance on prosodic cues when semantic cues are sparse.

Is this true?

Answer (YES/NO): NO